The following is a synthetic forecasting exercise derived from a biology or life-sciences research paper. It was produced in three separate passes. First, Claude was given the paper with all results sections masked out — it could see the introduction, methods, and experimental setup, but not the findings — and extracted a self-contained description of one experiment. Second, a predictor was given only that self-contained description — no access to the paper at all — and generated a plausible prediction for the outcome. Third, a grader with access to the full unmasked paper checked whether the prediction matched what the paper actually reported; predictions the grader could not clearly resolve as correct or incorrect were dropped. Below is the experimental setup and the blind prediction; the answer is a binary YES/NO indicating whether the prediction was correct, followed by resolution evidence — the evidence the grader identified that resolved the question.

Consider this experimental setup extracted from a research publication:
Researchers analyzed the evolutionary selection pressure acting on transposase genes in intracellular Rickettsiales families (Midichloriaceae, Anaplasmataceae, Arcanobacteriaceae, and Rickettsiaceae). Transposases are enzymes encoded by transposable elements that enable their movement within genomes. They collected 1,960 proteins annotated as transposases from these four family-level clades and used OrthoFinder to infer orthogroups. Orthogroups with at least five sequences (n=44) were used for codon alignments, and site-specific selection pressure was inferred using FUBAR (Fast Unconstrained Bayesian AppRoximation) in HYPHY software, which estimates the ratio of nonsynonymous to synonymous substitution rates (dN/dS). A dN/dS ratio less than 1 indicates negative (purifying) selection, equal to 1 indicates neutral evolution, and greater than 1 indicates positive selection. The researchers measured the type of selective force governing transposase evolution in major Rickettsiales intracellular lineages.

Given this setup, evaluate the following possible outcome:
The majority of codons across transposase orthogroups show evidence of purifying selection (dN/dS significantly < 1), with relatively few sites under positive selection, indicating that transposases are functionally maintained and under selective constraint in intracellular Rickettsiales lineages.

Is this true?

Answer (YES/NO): YES